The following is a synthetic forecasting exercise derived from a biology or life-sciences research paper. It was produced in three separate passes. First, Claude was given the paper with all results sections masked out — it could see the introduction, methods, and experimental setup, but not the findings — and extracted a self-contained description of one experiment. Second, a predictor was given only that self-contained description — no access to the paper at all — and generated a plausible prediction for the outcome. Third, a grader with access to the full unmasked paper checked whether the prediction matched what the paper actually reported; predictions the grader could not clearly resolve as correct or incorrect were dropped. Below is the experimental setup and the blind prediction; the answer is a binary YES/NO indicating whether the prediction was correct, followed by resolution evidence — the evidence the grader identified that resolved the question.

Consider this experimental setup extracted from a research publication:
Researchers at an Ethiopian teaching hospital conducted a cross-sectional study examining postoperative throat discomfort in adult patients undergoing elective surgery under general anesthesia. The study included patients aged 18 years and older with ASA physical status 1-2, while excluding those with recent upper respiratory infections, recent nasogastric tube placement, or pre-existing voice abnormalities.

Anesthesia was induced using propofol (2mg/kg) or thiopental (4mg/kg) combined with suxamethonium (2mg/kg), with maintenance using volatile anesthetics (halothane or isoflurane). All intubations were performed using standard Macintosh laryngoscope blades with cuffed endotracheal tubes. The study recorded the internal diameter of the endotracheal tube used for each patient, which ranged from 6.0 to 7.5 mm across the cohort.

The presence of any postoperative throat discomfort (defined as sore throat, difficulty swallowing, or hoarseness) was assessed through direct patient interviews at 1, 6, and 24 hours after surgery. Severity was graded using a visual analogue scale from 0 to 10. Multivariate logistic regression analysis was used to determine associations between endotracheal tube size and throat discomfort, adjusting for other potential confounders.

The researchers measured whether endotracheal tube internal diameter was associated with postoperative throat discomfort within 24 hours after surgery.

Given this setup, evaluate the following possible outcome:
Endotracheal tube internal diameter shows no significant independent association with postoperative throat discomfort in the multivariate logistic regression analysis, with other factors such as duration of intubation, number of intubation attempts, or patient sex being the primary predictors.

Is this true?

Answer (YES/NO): NO